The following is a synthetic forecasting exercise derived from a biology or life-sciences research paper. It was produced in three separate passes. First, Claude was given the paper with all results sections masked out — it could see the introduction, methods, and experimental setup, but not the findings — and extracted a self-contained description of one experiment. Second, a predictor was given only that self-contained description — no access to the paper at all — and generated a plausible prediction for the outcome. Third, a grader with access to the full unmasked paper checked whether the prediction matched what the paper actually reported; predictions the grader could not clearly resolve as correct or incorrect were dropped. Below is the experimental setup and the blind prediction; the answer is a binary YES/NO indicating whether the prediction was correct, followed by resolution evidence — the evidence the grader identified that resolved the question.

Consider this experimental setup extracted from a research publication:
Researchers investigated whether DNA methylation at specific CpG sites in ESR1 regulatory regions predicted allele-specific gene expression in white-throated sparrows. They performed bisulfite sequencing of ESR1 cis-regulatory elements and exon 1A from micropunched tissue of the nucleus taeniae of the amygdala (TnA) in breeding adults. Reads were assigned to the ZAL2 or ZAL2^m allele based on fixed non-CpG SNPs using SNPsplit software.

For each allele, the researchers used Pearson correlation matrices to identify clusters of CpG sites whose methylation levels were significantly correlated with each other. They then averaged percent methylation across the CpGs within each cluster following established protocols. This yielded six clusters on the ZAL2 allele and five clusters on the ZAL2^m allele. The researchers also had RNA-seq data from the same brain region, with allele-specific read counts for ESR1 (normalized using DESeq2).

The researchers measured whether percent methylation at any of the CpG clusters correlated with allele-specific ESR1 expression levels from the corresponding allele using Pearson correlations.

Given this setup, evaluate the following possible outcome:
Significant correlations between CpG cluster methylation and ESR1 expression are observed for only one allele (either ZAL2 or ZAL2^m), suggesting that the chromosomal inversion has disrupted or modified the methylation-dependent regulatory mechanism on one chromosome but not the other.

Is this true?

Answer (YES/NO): YES